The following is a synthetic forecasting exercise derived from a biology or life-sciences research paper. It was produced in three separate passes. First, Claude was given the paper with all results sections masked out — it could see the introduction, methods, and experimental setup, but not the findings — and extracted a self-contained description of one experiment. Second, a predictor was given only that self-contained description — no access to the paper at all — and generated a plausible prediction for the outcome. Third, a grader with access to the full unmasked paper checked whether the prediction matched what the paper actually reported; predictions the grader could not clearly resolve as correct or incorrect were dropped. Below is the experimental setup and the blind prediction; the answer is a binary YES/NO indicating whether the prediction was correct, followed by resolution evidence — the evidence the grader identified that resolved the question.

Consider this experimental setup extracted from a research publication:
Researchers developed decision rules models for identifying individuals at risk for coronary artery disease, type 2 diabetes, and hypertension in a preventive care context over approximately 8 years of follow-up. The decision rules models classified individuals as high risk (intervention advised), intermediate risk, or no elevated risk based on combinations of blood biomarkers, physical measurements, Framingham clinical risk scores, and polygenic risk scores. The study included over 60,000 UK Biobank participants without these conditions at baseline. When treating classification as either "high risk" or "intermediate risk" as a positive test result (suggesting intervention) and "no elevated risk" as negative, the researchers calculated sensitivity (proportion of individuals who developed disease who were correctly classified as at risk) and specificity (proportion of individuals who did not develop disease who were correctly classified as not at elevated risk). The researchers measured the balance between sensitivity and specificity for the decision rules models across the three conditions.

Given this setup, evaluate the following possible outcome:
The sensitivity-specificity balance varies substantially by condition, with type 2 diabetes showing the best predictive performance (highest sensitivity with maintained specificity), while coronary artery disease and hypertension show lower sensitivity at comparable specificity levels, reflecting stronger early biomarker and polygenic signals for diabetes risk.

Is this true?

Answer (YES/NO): NO